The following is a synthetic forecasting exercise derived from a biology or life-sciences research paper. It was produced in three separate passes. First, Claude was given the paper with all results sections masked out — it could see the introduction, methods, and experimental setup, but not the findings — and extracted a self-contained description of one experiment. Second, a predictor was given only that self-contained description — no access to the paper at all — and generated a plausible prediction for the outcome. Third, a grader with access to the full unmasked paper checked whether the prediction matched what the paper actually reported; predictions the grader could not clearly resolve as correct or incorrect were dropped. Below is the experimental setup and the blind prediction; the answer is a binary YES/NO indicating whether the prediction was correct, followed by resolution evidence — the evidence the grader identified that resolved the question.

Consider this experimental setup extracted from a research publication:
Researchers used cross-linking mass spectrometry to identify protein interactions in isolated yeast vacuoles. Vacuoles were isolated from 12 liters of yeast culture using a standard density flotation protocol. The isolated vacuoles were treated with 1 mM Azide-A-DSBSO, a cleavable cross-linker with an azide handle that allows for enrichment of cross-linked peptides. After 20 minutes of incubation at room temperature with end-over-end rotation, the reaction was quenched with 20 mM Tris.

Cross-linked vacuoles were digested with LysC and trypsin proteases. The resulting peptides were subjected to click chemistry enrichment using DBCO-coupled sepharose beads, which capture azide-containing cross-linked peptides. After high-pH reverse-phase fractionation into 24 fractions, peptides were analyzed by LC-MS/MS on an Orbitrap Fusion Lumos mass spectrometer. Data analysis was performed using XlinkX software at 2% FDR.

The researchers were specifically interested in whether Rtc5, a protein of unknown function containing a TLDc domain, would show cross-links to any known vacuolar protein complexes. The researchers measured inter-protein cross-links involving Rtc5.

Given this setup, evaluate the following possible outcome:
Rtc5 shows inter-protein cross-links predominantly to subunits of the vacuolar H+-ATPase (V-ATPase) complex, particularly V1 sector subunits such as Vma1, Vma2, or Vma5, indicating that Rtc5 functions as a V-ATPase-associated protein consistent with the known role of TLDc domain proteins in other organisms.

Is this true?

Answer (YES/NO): YES